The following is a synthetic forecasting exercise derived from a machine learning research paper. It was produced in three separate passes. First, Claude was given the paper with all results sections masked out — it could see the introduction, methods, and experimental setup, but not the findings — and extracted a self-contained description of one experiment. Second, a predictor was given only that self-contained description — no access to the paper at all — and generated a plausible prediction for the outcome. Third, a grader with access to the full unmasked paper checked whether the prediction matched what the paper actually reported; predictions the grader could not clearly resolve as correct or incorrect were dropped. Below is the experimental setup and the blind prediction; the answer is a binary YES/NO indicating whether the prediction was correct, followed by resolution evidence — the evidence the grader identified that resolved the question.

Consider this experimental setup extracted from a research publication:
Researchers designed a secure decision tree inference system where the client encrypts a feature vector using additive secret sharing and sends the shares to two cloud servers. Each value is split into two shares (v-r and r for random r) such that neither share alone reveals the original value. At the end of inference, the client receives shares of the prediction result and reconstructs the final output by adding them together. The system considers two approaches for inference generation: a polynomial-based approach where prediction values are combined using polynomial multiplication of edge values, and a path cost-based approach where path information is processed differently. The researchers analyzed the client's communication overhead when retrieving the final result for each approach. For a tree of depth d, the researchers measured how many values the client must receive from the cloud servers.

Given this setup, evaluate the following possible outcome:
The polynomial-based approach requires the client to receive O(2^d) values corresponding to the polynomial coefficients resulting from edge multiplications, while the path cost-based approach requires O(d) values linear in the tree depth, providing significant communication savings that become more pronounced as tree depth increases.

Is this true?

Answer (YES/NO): NO